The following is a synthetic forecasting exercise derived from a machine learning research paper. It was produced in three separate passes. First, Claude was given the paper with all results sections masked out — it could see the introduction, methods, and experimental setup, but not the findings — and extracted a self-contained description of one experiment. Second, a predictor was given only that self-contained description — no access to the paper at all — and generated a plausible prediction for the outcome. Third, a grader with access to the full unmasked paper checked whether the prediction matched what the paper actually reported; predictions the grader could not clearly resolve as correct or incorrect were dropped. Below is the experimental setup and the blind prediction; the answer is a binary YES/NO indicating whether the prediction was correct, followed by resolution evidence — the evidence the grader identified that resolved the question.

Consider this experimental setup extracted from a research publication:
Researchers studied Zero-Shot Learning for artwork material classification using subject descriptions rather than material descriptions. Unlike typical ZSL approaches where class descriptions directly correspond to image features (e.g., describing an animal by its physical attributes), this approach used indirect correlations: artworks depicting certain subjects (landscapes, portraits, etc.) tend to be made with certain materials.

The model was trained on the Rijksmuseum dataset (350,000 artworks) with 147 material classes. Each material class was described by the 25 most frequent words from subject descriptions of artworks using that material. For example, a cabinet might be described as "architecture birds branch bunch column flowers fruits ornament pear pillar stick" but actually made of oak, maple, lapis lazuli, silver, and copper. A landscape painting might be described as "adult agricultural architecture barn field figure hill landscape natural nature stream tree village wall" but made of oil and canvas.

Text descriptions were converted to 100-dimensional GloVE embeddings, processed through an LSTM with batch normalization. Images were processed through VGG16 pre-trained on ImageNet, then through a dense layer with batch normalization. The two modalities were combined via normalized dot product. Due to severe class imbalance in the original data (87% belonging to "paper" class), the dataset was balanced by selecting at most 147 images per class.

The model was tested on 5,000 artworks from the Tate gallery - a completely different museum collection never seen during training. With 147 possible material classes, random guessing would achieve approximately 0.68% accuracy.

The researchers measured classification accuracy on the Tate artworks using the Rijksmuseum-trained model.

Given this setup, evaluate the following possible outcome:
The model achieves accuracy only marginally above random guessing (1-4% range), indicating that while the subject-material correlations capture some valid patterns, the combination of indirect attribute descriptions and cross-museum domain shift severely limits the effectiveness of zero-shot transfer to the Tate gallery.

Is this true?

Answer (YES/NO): NO